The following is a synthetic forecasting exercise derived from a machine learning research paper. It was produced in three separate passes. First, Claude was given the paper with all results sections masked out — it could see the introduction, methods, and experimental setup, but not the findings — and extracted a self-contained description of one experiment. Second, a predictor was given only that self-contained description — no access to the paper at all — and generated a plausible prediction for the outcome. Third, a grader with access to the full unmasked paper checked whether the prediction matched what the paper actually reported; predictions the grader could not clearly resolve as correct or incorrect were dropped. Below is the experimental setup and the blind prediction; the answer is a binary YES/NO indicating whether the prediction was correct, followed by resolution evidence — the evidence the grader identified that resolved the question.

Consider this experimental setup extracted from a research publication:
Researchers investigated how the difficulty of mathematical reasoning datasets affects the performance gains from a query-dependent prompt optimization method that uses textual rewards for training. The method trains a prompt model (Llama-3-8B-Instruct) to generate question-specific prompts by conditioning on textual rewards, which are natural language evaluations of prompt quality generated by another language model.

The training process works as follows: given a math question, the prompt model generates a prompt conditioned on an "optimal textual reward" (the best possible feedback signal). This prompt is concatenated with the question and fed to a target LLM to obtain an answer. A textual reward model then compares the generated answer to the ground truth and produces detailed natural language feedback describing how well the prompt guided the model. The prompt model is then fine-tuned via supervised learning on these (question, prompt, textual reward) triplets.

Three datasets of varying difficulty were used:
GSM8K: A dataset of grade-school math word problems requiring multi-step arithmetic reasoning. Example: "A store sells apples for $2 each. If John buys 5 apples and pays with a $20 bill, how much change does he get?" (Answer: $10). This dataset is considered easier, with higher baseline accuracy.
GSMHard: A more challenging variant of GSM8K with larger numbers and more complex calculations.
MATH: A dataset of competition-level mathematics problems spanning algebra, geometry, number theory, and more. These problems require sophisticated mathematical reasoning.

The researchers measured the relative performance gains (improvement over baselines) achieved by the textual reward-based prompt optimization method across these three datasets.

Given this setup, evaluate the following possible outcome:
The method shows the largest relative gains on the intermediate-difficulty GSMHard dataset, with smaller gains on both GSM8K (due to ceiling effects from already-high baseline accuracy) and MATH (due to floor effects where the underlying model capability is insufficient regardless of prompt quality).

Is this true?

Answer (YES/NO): NO